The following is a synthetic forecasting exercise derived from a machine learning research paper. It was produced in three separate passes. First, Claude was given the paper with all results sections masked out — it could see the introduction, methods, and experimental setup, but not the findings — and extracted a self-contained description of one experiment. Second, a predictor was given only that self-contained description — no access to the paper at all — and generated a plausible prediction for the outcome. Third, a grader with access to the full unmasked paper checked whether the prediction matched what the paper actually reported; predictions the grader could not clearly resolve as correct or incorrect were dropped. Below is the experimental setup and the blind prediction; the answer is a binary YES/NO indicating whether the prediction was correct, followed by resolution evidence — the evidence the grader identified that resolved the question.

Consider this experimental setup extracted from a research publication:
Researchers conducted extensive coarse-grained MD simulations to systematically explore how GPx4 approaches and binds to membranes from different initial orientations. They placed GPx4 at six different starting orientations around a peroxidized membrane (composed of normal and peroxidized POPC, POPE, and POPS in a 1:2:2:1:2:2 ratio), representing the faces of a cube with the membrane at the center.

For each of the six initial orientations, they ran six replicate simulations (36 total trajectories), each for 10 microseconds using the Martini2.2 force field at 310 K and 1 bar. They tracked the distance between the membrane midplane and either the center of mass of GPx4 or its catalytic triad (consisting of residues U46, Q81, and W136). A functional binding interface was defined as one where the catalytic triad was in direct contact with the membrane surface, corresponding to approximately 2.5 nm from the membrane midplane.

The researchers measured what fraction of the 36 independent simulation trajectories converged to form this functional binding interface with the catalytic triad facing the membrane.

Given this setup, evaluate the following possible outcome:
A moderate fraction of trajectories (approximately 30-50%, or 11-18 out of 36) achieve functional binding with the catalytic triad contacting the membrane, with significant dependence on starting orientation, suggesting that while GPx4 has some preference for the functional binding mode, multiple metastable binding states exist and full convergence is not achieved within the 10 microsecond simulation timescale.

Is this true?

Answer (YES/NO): NO